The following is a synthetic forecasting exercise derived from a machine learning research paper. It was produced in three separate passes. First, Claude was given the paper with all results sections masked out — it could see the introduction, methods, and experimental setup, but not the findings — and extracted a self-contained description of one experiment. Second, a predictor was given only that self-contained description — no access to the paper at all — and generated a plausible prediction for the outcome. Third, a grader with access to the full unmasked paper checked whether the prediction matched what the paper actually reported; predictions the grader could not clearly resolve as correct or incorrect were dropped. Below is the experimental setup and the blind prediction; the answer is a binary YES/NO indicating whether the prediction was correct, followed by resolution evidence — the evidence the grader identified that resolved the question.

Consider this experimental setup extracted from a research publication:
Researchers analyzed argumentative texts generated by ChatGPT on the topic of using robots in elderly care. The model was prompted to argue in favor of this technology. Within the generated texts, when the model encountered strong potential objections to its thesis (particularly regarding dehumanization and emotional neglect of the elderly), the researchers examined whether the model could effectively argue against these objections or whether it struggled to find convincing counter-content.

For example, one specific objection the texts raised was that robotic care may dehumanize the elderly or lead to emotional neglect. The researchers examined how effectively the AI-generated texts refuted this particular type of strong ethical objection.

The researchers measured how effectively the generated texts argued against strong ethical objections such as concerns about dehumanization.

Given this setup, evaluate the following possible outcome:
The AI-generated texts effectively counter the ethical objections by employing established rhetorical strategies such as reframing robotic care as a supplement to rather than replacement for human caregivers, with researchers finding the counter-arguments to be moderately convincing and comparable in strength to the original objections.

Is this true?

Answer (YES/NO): NO